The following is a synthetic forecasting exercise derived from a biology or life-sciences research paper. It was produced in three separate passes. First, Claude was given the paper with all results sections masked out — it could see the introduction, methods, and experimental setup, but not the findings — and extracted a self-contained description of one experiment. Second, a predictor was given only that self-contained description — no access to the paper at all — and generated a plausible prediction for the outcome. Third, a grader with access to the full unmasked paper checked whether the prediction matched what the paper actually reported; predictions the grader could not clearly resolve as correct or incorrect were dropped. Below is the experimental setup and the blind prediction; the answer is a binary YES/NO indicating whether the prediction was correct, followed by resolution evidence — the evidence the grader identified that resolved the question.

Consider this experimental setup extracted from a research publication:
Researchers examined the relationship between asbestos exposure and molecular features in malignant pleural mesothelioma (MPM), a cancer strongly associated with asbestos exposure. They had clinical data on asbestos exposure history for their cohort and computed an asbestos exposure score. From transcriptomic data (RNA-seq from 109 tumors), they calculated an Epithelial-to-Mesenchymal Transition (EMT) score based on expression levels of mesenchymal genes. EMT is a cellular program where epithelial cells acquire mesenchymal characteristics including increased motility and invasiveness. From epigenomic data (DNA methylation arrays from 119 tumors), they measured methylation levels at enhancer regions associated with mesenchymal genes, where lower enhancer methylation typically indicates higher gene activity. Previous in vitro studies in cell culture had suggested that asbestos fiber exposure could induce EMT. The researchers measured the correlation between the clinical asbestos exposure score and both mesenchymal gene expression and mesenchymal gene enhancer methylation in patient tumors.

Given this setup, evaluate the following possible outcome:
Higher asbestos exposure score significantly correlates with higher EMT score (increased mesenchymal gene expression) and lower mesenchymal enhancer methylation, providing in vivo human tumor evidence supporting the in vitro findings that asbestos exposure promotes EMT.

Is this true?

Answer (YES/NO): YES